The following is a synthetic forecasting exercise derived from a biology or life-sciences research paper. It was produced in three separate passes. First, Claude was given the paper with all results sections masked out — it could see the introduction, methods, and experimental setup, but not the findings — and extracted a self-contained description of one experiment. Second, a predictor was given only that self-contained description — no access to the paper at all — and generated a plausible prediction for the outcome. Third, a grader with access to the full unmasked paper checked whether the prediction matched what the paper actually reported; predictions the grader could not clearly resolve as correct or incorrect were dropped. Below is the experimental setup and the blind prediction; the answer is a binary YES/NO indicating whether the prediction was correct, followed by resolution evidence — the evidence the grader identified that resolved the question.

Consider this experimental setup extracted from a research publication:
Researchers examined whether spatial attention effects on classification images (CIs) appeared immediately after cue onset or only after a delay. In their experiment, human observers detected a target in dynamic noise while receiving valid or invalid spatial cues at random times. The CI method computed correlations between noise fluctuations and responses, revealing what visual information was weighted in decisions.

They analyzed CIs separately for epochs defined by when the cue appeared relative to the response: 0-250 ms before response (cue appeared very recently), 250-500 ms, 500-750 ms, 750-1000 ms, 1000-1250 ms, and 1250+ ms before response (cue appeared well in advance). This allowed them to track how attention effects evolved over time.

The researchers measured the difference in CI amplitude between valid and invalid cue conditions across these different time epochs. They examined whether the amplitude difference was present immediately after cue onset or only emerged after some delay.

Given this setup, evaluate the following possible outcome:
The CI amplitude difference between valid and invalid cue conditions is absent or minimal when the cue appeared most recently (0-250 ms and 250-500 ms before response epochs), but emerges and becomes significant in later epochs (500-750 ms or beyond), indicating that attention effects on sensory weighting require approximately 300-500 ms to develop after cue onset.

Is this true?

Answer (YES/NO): NO